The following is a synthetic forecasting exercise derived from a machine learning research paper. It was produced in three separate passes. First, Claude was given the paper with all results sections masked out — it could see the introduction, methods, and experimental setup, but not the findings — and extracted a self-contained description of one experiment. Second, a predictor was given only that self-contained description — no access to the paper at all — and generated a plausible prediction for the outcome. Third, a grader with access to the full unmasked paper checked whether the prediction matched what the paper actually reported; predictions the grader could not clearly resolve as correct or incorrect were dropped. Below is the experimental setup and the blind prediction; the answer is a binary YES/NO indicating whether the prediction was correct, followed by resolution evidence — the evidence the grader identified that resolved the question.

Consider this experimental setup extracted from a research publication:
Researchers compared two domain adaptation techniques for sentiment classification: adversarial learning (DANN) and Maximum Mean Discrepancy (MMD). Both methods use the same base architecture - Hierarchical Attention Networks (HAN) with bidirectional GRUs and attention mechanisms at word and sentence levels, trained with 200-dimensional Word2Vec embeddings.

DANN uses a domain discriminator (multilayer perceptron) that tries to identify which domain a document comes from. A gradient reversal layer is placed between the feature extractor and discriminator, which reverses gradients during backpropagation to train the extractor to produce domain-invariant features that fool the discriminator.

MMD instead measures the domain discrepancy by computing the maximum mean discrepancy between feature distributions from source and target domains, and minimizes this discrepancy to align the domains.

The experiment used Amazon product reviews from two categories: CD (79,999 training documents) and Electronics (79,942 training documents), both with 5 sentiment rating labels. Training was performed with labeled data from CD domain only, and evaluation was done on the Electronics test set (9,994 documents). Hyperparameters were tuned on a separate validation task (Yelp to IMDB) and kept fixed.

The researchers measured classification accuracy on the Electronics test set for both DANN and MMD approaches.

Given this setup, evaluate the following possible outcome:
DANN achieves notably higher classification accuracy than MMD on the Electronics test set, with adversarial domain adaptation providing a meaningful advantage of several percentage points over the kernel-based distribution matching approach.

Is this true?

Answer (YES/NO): NO